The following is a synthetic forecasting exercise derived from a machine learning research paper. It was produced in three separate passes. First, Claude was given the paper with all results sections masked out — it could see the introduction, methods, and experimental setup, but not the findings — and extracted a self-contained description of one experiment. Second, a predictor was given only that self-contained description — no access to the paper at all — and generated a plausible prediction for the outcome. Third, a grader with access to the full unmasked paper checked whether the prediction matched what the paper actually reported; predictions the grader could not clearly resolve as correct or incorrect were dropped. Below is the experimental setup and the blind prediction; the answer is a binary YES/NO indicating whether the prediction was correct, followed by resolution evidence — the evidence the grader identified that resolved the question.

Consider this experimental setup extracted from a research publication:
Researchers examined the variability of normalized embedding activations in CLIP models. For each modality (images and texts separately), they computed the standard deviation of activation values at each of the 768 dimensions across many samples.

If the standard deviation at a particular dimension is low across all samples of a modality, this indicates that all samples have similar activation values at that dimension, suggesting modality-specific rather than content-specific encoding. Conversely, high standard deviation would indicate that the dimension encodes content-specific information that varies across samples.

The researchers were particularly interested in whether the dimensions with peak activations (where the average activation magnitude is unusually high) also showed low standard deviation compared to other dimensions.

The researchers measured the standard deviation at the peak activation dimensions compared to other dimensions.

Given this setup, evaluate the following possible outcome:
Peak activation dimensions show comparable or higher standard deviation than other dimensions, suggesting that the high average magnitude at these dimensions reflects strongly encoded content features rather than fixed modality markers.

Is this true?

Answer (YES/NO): NO